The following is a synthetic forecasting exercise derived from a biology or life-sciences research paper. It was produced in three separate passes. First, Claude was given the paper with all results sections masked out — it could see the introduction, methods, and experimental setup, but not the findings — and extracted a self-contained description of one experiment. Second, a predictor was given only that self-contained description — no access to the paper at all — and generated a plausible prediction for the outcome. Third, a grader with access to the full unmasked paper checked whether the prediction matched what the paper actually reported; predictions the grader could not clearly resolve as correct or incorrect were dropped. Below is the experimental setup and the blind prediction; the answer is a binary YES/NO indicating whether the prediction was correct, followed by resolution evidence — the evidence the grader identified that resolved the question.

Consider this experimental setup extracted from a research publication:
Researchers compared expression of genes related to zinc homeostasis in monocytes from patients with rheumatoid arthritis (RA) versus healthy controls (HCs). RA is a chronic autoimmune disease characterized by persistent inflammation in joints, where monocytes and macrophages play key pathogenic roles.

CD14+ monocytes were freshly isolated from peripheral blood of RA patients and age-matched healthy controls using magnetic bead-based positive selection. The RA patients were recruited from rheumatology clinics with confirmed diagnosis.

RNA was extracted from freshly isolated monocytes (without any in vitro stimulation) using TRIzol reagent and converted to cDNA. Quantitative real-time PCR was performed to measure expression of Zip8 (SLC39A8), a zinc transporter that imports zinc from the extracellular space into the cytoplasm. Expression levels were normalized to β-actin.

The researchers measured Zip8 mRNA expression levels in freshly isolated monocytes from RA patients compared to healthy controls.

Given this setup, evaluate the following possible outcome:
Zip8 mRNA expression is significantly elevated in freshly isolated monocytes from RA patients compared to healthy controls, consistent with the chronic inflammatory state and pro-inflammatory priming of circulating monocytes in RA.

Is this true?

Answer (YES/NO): YES